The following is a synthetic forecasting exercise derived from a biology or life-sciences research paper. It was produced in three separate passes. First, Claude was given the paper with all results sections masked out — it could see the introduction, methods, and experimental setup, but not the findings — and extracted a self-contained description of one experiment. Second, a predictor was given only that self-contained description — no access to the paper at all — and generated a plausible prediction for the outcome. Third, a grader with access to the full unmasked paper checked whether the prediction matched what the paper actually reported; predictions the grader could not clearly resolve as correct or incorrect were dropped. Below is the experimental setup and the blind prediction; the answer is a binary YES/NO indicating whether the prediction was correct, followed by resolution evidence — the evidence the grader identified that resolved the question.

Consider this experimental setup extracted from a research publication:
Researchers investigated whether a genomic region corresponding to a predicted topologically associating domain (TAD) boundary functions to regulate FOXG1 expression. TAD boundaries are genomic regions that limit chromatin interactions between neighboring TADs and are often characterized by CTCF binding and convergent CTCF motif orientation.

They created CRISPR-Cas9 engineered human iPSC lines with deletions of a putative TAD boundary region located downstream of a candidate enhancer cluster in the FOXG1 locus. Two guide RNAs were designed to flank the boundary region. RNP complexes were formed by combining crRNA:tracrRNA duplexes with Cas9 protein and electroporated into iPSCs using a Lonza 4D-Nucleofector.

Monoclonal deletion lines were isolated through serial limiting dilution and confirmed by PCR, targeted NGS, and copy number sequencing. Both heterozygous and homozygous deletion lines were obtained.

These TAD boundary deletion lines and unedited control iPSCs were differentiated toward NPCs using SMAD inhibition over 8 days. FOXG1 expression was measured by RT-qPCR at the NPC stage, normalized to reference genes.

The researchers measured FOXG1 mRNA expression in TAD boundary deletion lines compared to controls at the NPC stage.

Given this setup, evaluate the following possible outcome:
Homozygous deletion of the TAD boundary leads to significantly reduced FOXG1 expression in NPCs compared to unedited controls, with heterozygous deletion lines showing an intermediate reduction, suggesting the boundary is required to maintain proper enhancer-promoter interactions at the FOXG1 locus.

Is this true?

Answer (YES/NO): NO